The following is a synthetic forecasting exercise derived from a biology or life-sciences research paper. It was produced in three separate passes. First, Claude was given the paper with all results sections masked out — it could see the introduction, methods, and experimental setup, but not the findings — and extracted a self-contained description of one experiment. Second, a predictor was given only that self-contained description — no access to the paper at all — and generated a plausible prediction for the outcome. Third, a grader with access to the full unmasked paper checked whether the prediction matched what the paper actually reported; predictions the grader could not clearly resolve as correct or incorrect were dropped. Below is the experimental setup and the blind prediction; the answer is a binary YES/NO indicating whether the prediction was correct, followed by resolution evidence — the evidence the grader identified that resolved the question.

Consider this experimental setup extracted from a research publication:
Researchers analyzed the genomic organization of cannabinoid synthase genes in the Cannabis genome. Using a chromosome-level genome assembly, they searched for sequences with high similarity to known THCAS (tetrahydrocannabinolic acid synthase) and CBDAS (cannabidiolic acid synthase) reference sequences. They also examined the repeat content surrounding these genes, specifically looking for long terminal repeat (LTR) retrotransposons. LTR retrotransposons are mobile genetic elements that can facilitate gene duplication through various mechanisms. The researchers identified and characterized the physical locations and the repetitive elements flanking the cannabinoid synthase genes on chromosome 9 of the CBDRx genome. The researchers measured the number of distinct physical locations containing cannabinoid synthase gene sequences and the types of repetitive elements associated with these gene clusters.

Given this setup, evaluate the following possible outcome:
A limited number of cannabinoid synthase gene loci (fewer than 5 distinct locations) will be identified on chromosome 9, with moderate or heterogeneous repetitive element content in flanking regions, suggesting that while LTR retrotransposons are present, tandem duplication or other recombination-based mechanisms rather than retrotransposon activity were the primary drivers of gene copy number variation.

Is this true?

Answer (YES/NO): NO